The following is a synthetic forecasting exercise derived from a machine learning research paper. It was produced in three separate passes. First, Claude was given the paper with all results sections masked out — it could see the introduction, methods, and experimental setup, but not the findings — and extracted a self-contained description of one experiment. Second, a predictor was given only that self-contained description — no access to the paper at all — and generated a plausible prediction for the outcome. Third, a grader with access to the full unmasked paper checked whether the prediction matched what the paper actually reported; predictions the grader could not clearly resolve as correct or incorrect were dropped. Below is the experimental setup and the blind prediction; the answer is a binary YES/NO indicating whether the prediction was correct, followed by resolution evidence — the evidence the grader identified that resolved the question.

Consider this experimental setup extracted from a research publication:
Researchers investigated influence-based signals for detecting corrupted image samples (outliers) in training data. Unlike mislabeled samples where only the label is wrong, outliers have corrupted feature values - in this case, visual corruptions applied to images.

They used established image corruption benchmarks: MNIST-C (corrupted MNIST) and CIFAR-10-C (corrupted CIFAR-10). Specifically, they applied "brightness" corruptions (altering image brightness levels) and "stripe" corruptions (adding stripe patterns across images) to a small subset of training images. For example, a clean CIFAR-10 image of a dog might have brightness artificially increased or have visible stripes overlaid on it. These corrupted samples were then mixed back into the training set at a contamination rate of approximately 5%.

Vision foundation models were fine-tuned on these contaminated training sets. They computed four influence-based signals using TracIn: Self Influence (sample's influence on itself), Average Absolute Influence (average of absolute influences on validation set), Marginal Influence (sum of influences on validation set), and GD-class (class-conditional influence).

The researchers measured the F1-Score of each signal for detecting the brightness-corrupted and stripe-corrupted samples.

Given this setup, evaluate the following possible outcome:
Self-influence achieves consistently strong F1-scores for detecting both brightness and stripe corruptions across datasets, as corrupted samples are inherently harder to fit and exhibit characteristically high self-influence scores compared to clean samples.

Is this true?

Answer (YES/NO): NO